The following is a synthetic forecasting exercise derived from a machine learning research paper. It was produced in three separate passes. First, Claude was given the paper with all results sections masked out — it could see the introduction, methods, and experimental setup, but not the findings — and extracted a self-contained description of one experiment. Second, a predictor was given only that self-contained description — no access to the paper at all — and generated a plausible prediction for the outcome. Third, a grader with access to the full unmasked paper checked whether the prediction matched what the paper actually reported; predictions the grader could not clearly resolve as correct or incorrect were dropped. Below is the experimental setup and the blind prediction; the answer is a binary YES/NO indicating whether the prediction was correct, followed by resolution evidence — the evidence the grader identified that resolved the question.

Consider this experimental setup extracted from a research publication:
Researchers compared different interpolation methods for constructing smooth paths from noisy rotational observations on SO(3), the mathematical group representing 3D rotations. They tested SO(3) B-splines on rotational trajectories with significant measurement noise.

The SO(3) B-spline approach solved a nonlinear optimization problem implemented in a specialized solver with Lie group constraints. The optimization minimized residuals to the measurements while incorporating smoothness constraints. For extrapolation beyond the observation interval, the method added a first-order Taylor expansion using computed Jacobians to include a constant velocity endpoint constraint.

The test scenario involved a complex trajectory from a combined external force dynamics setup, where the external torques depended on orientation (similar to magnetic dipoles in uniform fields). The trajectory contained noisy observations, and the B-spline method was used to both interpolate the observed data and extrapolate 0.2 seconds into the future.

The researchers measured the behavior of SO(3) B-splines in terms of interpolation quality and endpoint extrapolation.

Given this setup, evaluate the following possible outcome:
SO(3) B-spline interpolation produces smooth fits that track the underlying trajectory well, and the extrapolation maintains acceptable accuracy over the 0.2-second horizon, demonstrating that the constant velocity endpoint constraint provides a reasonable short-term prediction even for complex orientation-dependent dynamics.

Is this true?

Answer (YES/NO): NO